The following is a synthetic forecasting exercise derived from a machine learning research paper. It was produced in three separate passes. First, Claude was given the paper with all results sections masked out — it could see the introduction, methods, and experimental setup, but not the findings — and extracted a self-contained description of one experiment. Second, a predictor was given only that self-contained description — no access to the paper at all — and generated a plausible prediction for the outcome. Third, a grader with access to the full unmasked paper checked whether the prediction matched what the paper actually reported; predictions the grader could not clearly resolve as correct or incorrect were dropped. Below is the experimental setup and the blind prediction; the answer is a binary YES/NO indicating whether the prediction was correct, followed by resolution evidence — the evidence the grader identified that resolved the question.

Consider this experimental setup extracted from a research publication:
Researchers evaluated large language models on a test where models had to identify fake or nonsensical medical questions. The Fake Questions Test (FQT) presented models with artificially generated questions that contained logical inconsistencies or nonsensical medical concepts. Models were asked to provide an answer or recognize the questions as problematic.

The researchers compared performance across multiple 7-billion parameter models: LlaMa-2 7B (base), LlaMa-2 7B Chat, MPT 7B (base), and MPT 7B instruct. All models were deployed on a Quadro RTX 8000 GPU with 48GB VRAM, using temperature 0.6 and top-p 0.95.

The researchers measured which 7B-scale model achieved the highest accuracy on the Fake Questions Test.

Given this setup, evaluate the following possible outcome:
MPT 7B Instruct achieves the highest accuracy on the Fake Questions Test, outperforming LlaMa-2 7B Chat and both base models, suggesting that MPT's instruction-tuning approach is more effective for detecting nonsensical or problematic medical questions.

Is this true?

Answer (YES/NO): NO